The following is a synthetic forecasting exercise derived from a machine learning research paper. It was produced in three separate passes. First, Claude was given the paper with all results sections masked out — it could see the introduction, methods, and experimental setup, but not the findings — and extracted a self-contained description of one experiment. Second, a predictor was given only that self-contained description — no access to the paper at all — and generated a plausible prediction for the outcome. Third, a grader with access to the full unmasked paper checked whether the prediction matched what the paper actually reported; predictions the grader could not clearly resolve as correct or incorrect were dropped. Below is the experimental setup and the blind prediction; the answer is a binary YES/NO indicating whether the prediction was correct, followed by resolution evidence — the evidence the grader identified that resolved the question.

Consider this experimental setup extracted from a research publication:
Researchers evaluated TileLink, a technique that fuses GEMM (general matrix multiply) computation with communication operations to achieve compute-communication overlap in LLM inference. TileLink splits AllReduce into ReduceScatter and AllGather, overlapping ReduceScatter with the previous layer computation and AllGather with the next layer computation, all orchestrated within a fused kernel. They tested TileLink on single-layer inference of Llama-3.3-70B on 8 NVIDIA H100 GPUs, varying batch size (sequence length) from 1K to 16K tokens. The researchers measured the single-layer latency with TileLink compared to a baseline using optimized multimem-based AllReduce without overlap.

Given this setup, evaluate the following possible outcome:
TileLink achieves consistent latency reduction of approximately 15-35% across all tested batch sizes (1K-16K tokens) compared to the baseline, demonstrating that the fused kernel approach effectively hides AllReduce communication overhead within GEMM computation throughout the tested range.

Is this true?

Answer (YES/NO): NO